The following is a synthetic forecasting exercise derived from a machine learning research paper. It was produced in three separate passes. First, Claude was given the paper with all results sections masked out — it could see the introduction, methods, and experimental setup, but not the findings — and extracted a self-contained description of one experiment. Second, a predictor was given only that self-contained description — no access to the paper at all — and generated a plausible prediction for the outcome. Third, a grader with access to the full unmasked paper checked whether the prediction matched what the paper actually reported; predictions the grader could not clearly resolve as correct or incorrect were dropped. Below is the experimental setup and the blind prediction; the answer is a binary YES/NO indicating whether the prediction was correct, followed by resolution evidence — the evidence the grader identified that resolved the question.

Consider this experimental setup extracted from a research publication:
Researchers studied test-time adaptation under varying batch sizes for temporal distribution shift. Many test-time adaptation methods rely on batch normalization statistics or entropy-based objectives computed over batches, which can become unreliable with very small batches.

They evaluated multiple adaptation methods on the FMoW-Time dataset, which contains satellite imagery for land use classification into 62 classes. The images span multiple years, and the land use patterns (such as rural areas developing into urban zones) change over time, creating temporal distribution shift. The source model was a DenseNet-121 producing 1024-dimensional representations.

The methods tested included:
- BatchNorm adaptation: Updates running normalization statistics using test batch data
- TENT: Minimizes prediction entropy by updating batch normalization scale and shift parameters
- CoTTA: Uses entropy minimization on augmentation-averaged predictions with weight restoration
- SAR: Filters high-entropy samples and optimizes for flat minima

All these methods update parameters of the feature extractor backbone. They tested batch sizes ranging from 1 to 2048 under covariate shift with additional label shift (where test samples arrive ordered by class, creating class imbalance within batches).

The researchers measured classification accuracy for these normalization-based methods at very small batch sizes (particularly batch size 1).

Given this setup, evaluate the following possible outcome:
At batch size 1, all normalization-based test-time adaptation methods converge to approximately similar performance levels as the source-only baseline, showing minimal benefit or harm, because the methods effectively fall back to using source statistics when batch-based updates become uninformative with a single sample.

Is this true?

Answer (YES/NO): NO